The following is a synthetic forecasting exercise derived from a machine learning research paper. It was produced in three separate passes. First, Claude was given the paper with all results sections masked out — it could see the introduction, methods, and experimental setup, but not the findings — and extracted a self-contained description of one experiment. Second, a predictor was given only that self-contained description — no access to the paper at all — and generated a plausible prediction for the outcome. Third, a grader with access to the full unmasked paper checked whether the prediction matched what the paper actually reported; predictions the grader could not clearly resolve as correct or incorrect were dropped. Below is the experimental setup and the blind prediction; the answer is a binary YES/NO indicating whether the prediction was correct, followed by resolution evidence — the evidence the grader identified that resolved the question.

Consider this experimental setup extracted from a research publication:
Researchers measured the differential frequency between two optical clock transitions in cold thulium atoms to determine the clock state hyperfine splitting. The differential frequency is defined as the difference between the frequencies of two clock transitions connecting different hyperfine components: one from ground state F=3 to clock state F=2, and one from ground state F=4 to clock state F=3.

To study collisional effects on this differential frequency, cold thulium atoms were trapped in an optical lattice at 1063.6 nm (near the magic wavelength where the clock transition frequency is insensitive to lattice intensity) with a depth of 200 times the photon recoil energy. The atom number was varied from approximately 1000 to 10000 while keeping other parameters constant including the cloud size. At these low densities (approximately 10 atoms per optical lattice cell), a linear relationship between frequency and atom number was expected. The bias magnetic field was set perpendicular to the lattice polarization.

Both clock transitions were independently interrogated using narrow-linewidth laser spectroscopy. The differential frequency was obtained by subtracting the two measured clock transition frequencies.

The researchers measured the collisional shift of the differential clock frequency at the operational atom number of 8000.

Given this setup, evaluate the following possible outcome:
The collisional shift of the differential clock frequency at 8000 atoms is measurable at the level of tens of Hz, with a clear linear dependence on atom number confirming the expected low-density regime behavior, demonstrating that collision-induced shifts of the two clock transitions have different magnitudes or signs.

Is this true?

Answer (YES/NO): NO